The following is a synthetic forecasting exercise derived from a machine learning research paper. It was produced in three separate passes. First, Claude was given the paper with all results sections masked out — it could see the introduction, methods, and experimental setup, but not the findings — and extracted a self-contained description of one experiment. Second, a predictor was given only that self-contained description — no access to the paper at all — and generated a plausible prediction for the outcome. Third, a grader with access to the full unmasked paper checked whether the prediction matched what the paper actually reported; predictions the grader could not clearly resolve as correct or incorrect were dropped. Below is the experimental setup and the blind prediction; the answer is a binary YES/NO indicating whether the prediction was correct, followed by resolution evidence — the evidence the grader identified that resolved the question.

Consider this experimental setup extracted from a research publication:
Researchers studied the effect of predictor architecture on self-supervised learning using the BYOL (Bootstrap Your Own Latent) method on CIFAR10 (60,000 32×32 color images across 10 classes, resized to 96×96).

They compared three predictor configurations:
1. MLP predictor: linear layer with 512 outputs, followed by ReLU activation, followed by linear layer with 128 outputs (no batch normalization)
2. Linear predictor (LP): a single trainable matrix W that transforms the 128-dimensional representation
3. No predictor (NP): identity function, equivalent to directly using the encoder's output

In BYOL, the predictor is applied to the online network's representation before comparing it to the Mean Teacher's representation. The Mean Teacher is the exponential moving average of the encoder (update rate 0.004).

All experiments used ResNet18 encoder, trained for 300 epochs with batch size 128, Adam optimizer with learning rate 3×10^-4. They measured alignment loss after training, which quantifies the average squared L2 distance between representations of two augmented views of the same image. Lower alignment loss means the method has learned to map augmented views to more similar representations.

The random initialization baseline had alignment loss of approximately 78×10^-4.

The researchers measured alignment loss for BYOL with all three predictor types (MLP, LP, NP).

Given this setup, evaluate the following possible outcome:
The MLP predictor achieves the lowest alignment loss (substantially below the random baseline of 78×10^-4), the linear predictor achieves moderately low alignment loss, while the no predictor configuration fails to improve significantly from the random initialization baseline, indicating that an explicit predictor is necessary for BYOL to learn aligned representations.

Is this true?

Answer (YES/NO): NO